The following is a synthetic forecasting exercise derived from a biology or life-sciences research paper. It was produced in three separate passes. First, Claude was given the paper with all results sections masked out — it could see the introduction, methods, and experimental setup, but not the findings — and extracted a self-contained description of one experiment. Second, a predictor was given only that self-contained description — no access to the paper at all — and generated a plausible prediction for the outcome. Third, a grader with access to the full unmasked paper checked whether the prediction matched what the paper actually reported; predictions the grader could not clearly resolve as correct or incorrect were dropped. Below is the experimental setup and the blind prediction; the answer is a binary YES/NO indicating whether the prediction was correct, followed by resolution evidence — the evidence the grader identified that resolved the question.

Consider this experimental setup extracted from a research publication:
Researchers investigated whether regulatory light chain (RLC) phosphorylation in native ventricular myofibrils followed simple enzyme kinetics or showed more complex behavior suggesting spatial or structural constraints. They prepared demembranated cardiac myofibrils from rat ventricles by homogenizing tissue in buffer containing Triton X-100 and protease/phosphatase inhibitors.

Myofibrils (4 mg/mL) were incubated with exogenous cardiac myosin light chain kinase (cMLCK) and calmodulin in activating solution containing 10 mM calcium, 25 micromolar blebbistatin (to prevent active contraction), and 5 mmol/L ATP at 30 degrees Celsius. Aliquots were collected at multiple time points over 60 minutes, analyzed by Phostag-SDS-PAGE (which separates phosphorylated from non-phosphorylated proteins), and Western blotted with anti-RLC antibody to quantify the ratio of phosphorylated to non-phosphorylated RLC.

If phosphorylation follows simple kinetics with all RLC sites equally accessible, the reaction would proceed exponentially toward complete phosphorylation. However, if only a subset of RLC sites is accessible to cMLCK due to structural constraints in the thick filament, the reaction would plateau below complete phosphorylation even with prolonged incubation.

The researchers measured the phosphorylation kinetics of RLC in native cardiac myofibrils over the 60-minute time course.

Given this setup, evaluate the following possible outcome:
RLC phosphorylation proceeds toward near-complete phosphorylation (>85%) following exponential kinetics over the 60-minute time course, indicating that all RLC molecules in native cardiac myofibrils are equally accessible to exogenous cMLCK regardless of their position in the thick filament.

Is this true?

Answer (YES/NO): NO